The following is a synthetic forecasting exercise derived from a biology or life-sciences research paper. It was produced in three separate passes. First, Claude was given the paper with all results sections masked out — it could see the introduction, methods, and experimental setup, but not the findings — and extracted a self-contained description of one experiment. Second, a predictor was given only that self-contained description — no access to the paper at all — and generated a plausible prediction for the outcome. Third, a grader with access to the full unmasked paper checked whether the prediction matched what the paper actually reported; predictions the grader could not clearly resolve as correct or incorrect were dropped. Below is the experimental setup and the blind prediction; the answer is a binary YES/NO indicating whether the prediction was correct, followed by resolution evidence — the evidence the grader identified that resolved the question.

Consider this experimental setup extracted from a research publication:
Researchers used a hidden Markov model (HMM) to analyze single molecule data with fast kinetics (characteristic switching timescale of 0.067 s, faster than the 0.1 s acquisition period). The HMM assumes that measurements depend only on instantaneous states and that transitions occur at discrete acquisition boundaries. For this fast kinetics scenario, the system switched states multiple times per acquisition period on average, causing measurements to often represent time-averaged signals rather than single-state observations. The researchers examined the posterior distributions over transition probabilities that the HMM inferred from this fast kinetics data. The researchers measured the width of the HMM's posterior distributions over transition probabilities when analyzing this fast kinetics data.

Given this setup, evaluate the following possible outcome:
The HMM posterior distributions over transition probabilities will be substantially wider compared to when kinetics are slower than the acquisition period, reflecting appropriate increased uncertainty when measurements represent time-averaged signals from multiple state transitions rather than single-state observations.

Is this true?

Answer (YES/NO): NO